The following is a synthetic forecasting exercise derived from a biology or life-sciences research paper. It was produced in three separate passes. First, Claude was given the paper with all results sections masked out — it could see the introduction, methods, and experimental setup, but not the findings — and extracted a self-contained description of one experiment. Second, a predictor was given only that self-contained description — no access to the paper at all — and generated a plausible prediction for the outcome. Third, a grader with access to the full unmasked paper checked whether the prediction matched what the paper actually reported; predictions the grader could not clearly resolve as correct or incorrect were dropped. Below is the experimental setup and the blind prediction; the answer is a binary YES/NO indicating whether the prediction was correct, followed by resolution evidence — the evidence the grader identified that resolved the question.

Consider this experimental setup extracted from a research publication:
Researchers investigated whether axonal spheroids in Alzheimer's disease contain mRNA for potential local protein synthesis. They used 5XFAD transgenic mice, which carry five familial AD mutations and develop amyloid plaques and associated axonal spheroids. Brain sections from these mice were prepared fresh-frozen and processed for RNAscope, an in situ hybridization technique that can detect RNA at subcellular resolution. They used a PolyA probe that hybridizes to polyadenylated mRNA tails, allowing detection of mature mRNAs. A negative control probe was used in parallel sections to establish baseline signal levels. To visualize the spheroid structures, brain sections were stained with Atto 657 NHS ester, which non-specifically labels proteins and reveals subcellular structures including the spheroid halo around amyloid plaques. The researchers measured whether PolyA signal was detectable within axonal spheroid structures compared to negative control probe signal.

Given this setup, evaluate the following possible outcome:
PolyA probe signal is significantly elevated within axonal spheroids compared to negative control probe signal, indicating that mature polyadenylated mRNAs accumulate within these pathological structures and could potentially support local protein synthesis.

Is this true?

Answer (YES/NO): YES